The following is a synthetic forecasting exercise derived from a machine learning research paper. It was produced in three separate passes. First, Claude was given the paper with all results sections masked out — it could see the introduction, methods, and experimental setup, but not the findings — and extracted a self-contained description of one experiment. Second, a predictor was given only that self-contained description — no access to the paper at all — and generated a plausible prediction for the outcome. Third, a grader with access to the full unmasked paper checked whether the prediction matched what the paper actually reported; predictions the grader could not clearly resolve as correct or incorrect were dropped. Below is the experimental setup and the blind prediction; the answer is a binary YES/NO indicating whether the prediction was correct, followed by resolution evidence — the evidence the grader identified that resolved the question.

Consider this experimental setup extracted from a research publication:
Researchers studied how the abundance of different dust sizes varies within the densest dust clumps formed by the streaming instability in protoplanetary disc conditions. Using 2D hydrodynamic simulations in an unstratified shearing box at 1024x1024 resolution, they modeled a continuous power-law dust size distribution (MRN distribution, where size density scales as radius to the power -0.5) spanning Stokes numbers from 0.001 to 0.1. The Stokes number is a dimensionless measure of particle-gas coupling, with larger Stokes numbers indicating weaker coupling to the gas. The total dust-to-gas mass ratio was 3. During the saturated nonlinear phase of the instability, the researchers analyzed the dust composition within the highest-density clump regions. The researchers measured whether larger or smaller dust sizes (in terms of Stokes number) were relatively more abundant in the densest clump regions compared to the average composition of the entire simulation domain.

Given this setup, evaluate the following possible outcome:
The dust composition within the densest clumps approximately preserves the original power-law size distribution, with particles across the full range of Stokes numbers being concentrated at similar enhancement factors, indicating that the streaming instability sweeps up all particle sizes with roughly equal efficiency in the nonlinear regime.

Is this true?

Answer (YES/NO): NO